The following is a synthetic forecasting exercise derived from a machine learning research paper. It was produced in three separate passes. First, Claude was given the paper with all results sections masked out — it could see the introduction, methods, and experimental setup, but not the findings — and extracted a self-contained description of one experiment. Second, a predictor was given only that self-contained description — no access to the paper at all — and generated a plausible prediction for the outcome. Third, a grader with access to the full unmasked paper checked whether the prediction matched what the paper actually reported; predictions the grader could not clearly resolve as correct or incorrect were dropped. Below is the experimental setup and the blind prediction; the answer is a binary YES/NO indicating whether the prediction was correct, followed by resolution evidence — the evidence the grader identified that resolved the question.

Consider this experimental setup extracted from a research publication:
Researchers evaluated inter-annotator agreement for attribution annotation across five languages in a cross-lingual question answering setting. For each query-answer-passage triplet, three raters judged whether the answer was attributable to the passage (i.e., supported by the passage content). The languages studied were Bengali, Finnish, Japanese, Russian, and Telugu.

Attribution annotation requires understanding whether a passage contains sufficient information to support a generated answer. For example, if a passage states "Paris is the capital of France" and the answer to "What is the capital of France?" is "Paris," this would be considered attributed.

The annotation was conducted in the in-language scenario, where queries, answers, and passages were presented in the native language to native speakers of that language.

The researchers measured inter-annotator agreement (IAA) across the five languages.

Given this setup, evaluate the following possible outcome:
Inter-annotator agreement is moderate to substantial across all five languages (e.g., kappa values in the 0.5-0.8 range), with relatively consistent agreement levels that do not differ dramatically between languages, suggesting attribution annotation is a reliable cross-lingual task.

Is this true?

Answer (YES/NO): NO